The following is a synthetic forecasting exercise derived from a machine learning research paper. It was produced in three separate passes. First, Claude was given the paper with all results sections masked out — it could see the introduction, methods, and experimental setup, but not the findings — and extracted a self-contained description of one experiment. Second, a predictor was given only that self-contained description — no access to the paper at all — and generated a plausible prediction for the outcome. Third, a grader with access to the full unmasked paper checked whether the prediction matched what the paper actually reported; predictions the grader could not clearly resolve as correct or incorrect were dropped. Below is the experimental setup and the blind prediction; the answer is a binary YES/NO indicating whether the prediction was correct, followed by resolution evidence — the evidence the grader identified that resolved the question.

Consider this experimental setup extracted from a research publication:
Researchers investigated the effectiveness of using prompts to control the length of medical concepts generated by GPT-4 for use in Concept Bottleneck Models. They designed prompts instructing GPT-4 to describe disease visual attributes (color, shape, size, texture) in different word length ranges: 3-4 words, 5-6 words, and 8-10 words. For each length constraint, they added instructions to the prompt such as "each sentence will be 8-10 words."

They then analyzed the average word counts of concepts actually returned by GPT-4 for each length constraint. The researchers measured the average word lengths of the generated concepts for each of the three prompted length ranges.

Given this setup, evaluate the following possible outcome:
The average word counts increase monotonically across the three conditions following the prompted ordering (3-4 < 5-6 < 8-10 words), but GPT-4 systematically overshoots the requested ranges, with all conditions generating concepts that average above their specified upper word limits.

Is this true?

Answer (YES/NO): NO